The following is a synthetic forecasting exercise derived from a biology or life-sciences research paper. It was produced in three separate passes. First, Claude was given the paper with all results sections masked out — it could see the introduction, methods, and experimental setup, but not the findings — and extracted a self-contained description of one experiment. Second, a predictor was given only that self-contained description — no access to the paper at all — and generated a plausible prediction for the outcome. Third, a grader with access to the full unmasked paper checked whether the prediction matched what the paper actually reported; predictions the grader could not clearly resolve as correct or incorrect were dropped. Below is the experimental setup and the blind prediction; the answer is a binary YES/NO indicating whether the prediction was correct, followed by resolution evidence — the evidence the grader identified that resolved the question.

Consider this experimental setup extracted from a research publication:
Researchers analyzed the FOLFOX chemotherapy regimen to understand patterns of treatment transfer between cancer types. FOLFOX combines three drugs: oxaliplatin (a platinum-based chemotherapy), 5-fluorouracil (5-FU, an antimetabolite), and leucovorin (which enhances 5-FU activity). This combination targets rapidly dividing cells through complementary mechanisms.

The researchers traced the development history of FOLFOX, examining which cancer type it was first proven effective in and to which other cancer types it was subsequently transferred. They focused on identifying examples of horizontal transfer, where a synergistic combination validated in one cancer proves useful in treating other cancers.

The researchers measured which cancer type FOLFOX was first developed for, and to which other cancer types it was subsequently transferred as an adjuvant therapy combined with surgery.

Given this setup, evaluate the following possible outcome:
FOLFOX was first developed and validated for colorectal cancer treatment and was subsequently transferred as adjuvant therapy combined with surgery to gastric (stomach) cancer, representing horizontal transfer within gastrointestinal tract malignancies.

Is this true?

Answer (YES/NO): NO